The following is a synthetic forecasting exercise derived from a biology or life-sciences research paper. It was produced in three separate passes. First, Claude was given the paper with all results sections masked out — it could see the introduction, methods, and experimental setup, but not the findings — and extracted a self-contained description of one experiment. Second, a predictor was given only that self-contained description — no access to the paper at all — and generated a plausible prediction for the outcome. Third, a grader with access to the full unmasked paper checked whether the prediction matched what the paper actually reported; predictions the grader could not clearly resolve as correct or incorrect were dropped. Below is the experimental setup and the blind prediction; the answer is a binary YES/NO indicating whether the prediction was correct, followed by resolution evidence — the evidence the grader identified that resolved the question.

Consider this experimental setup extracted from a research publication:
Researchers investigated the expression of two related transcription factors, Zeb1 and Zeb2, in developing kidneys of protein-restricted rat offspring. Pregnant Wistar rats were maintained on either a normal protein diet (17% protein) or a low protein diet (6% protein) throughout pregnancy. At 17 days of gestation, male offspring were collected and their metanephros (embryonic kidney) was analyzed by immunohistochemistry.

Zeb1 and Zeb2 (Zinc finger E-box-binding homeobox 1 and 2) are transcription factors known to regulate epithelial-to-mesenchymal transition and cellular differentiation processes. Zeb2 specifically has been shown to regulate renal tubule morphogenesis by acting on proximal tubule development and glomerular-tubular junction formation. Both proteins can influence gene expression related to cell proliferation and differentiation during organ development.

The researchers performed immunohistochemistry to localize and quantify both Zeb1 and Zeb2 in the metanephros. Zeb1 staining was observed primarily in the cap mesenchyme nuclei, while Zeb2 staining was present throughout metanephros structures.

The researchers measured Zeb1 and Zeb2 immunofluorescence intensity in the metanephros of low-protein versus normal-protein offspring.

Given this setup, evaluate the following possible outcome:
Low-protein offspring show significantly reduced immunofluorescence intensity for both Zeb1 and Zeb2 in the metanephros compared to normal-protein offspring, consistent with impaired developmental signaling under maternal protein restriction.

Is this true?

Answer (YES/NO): NO